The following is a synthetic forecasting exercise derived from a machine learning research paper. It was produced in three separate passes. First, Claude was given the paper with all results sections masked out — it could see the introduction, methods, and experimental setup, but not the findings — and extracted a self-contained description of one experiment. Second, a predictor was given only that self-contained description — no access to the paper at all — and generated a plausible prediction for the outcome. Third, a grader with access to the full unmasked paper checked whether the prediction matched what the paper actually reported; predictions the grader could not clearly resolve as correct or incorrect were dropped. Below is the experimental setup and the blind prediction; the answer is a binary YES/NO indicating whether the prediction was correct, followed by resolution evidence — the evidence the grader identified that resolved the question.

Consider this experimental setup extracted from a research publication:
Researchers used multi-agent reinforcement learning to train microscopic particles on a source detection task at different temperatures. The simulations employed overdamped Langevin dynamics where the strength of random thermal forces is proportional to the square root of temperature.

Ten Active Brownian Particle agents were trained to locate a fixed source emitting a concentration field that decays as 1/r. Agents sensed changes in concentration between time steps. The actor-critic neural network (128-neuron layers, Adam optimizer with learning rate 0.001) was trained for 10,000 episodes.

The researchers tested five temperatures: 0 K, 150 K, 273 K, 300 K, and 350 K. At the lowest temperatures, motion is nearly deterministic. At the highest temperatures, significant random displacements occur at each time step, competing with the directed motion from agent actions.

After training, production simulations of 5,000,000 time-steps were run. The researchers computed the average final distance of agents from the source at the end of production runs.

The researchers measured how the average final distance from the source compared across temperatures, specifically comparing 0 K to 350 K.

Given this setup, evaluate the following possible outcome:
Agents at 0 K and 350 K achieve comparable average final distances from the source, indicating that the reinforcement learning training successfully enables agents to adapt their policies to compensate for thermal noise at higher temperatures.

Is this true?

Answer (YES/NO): NO